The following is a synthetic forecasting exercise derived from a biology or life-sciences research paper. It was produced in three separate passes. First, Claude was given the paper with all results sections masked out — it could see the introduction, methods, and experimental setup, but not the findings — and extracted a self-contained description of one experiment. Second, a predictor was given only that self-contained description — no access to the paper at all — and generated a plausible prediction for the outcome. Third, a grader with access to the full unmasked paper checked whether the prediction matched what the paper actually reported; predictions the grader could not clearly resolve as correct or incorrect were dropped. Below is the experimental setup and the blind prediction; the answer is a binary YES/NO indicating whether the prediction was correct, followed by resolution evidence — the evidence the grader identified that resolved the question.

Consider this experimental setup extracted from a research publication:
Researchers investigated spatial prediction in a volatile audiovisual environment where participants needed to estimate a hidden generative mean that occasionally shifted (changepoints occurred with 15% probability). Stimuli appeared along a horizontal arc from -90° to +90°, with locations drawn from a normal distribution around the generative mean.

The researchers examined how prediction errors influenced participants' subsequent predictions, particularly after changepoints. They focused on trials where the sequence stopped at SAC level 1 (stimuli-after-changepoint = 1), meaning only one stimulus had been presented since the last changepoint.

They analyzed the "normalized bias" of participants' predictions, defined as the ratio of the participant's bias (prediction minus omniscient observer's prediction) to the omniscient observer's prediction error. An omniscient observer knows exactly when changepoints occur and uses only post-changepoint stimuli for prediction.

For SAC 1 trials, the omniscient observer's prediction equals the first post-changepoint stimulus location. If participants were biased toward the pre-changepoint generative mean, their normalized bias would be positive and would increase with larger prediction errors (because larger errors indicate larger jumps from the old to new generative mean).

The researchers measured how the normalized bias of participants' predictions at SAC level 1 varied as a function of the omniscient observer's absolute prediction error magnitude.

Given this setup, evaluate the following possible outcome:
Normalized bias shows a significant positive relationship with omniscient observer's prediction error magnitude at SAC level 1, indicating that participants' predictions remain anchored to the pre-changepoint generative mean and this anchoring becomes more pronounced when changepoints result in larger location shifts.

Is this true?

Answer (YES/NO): NO